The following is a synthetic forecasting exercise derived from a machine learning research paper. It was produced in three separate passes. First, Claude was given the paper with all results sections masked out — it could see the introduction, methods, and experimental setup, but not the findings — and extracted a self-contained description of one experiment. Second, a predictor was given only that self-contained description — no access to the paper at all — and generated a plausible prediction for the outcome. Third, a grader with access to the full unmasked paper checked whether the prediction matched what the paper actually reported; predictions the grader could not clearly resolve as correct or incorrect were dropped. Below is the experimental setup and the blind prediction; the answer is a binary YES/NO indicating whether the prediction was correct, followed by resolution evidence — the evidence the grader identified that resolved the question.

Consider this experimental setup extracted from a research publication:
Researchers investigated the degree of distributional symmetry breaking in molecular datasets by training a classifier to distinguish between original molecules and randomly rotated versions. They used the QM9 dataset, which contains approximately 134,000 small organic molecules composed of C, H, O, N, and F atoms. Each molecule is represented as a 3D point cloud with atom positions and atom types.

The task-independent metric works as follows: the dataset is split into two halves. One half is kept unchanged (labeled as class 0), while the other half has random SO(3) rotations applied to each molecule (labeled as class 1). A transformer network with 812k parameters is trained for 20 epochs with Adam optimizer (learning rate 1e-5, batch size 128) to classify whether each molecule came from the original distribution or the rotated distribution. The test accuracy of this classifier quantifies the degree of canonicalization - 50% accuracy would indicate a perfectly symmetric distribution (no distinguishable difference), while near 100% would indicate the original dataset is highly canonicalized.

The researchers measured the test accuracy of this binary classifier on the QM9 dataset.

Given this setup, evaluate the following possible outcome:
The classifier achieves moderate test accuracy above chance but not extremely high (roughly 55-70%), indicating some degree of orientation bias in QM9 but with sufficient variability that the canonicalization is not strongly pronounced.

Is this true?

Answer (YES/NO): NO